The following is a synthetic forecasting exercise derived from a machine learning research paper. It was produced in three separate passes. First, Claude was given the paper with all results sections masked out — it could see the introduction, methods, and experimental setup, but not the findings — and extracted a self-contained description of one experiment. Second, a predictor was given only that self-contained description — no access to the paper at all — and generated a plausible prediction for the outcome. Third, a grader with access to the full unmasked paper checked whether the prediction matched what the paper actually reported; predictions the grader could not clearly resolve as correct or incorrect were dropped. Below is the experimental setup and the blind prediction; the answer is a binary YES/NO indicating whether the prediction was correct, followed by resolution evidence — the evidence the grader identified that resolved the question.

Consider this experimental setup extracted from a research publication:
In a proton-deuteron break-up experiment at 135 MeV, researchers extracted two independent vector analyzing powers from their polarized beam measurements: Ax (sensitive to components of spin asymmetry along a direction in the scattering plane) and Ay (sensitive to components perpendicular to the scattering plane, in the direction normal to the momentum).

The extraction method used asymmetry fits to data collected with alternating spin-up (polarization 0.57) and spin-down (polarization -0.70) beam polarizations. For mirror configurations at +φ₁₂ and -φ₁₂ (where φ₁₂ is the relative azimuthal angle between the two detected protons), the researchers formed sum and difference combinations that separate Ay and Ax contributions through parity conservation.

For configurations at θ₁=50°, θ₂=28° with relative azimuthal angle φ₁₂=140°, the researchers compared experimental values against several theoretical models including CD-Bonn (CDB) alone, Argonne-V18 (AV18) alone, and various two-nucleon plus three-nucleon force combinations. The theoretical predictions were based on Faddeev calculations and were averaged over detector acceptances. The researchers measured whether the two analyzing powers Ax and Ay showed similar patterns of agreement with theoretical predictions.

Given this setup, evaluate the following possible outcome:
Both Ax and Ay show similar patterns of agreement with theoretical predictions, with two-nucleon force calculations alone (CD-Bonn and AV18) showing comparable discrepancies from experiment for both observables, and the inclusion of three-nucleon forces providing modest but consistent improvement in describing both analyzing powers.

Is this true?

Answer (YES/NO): NO